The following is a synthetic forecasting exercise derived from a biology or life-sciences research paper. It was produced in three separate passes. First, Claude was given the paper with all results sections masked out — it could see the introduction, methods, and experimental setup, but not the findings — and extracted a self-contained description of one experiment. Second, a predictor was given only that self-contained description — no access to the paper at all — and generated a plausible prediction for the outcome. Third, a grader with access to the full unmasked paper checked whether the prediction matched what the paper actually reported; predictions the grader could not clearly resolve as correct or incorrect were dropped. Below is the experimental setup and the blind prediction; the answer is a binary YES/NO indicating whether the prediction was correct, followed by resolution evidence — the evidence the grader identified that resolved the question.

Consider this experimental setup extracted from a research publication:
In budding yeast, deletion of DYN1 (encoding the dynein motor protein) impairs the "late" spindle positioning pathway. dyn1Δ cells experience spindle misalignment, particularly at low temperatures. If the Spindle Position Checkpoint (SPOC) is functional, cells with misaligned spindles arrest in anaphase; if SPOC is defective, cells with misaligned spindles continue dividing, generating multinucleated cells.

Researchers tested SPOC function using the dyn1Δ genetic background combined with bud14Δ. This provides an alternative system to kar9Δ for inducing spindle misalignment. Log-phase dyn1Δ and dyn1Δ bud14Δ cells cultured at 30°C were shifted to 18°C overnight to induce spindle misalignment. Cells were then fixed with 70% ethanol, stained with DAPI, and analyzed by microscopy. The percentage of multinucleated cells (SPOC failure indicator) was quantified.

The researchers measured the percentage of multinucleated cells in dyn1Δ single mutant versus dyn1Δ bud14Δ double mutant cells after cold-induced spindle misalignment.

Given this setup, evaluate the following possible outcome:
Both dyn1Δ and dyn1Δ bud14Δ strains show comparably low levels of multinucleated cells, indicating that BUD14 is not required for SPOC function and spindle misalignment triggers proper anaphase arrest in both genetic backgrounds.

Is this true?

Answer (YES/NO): NO